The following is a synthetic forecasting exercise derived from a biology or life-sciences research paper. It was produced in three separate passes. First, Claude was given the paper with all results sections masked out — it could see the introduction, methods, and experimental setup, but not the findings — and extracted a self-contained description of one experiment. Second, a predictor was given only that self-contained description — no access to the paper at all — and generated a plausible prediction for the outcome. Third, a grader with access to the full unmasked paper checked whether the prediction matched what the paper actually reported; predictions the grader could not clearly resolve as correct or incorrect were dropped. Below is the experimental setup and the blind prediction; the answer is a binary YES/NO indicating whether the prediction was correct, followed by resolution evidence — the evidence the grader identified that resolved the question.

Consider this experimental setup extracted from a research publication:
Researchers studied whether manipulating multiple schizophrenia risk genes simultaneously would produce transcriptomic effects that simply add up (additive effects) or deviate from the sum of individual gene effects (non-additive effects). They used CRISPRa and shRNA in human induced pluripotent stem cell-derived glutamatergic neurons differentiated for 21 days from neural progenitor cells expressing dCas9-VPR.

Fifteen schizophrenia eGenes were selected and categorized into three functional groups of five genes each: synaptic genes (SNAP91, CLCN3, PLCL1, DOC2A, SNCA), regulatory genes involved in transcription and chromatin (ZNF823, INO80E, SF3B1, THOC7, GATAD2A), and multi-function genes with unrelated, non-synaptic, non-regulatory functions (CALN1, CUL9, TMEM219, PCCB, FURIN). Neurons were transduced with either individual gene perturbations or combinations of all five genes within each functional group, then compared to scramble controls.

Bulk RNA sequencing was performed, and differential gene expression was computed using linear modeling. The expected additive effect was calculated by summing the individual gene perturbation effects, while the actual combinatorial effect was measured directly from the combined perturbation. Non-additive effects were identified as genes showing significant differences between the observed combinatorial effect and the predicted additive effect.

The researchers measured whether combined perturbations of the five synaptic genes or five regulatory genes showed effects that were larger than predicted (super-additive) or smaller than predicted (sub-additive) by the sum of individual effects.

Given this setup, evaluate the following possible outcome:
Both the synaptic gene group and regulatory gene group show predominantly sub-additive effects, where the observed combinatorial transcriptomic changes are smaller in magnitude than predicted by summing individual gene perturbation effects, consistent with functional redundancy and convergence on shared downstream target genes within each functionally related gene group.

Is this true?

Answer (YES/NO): YES